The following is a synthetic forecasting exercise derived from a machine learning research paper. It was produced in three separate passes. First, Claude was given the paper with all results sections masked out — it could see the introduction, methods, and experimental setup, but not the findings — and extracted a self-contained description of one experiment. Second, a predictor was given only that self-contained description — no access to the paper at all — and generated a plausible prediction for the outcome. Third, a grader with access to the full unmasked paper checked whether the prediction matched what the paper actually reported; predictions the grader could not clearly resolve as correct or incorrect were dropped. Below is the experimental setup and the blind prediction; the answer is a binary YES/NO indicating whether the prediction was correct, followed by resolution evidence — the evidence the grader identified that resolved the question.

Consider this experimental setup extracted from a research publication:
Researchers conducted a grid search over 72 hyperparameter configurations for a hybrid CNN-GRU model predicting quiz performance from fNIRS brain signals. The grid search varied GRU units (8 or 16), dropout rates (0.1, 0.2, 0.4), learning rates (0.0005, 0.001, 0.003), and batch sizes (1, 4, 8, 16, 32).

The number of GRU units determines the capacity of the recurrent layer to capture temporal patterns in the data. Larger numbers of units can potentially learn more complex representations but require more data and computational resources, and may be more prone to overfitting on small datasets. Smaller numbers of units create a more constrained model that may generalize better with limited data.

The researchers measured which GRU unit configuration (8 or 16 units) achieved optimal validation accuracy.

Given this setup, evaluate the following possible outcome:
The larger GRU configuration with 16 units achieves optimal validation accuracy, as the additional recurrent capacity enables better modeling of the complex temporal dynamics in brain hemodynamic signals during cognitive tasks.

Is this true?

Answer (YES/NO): NO